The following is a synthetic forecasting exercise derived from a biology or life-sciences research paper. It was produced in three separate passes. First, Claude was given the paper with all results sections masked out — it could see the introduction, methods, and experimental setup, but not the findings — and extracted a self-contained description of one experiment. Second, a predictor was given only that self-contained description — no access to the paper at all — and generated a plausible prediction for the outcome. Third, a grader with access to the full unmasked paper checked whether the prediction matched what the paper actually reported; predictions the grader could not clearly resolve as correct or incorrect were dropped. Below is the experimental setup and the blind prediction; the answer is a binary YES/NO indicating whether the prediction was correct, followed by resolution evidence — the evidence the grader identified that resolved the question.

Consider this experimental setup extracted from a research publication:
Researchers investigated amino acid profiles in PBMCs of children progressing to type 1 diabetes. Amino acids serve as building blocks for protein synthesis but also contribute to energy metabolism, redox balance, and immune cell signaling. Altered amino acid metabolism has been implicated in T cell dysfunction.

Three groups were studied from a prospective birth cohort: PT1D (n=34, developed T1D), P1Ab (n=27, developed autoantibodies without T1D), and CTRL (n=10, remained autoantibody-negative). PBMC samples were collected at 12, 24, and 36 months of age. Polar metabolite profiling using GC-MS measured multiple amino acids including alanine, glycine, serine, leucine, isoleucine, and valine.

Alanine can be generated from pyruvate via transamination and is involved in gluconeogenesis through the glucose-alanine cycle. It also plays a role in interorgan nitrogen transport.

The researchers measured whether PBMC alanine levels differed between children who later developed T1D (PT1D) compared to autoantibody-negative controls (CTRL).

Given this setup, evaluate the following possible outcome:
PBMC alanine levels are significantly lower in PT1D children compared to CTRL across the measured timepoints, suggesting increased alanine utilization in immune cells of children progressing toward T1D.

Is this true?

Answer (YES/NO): NO